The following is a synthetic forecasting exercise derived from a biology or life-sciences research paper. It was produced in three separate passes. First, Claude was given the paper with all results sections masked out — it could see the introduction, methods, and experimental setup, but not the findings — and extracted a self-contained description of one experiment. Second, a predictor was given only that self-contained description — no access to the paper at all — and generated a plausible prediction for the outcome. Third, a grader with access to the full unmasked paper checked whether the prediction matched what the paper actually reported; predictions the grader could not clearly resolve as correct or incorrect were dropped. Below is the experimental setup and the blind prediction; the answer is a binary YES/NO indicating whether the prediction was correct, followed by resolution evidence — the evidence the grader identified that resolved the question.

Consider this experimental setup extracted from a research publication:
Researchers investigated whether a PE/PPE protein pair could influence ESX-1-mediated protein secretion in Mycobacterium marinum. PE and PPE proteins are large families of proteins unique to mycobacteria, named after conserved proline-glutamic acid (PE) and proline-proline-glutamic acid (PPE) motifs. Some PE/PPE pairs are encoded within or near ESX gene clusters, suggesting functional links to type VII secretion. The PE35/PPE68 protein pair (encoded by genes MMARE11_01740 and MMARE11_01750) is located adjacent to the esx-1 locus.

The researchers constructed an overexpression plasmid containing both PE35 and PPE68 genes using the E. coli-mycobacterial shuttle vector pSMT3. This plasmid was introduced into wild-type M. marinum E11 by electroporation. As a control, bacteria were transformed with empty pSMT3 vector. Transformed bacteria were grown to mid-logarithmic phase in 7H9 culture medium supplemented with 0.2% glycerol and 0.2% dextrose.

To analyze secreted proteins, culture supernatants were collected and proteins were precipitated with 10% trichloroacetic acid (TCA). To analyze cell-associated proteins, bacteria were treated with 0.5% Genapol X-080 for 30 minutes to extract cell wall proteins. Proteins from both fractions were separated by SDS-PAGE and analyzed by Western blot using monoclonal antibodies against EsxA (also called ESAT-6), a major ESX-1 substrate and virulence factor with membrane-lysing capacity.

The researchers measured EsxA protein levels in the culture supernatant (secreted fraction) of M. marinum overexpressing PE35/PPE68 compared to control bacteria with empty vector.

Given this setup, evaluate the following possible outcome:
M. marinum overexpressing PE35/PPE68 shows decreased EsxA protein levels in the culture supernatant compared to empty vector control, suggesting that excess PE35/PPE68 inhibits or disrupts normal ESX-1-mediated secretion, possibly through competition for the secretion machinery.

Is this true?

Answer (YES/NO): NO